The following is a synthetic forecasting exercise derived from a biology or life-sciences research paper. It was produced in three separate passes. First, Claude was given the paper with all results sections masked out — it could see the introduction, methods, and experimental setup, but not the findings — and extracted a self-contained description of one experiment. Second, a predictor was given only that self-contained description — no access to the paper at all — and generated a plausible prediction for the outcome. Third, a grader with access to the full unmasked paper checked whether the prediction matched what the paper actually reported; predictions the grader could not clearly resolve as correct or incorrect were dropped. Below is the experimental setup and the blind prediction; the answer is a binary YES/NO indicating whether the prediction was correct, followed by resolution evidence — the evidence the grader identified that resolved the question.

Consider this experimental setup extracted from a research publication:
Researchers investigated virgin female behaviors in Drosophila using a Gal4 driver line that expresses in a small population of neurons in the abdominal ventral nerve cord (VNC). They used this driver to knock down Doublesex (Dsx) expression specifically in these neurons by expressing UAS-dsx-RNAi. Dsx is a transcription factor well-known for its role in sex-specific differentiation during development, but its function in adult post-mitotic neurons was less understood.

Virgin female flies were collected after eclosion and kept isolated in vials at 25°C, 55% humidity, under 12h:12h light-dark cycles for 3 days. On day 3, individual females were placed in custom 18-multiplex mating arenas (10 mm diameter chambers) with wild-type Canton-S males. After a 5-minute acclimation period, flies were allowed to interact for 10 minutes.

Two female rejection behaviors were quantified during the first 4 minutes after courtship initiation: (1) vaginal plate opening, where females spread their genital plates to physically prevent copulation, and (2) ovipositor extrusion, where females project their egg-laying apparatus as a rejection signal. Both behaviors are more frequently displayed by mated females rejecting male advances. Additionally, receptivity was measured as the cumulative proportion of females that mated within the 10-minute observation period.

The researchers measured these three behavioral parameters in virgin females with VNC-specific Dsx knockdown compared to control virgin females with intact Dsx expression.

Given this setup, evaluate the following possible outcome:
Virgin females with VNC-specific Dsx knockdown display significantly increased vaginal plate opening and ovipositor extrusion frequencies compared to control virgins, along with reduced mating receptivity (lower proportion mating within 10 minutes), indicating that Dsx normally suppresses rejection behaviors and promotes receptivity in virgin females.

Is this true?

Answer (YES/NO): NO